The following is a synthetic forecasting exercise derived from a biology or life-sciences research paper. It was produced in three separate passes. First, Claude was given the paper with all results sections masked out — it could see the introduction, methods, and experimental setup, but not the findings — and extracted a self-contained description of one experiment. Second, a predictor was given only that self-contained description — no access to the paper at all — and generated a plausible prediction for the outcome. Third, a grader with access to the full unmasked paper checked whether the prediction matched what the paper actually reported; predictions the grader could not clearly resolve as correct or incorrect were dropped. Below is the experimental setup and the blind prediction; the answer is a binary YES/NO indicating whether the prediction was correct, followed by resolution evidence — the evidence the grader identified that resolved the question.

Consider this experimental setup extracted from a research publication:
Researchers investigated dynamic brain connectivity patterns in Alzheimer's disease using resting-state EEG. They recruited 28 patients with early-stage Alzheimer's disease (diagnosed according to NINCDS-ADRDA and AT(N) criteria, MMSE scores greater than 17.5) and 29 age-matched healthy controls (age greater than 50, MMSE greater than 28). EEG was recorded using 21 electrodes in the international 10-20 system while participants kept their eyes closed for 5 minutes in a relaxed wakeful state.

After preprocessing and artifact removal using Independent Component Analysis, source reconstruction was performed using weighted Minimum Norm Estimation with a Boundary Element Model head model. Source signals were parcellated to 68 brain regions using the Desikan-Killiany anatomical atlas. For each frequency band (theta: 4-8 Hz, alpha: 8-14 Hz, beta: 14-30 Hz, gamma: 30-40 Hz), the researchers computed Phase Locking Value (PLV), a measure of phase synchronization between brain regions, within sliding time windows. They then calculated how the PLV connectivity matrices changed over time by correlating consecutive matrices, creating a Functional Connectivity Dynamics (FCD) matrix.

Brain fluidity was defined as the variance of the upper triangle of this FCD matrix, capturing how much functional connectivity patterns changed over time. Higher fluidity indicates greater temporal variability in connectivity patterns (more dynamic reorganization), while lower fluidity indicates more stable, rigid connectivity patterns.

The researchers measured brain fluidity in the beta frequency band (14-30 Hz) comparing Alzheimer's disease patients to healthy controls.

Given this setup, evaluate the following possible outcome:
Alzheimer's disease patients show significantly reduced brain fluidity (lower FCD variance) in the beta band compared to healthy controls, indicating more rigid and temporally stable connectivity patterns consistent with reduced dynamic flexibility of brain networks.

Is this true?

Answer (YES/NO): YES